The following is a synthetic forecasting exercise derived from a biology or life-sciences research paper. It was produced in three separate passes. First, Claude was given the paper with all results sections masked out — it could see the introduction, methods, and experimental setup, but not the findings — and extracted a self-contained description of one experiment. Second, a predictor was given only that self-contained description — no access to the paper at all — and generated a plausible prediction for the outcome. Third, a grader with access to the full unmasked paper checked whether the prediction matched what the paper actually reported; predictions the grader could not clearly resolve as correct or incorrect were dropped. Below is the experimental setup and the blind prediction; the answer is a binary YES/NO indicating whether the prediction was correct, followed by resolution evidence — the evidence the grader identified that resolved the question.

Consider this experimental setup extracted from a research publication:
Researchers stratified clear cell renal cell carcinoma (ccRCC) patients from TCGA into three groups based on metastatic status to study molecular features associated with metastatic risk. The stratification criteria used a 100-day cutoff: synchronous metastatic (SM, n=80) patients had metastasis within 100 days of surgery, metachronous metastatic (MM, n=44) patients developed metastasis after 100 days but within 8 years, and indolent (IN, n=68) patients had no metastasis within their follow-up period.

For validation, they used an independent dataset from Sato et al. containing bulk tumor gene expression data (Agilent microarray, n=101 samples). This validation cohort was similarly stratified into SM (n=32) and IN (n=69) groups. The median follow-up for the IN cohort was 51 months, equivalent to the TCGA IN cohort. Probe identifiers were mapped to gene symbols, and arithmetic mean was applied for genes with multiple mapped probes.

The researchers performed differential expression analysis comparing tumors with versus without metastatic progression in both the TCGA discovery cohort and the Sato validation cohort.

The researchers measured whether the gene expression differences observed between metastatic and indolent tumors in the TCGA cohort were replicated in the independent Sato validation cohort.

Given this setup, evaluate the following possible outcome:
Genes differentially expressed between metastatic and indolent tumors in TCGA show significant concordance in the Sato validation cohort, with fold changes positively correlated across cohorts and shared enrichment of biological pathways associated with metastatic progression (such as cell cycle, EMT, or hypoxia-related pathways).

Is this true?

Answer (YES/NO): NO